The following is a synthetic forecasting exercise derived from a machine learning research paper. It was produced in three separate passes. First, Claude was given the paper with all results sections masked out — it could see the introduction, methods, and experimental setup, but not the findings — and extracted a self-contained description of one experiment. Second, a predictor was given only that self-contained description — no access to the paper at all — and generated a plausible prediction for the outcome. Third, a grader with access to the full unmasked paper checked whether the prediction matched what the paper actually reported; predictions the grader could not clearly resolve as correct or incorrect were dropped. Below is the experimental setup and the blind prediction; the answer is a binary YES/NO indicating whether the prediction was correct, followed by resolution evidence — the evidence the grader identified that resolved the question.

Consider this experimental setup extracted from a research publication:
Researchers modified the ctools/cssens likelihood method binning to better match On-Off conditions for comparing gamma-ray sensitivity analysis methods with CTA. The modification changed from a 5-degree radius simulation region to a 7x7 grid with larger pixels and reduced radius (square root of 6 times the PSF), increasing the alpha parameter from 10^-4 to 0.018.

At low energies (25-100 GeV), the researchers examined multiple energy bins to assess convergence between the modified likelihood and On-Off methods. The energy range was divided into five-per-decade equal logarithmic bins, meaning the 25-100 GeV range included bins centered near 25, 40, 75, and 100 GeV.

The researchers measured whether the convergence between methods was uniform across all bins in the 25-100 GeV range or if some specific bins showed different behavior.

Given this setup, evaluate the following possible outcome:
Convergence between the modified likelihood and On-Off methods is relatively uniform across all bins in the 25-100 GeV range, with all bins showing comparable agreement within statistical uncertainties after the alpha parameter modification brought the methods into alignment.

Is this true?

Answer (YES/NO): NO